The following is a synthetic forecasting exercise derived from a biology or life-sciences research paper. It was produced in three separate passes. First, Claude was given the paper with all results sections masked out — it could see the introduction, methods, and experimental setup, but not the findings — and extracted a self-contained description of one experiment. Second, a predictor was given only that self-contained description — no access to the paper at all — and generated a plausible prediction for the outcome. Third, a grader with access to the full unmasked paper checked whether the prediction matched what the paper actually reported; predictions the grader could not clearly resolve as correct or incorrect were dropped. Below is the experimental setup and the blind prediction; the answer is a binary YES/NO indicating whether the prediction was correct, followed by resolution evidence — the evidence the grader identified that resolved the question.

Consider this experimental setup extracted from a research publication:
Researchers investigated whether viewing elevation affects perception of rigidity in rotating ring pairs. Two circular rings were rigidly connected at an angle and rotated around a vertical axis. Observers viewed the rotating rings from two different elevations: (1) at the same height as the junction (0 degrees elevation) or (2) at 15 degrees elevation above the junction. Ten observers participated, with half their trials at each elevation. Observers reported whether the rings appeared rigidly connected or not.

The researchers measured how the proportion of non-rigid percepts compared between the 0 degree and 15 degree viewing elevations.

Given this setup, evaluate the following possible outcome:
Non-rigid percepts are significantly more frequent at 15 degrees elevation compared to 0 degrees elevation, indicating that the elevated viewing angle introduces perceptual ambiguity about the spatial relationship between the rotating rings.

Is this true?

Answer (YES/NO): NO